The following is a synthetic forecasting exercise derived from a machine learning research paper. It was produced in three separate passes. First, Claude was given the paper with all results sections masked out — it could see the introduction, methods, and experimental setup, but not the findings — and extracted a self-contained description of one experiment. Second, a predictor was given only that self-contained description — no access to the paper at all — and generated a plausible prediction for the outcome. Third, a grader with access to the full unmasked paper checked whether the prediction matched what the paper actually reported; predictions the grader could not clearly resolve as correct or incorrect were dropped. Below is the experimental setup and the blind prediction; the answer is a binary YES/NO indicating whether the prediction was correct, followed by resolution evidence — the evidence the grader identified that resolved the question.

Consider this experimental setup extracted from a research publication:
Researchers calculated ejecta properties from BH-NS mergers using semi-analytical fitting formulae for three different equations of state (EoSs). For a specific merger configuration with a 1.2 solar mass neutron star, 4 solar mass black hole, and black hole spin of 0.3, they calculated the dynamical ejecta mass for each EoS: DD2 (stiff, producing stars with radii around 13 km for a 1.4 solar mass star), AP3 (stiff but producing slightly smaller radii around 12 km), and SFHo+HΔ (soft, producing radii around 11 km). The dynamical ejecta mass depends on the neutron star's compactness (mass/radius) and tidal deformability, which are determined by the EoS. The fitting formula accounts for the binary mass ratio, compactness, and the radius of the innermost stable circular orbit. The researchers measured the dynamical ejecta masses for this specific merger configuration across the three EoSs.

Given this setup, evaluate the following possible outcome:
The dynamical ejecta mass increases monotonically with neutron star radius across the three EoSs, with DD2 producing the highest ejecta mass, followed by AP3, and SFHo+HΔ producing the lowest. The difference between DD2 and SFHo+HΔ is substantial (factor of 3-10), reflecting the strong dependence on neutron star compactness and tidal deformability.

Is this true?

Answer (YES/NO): YES